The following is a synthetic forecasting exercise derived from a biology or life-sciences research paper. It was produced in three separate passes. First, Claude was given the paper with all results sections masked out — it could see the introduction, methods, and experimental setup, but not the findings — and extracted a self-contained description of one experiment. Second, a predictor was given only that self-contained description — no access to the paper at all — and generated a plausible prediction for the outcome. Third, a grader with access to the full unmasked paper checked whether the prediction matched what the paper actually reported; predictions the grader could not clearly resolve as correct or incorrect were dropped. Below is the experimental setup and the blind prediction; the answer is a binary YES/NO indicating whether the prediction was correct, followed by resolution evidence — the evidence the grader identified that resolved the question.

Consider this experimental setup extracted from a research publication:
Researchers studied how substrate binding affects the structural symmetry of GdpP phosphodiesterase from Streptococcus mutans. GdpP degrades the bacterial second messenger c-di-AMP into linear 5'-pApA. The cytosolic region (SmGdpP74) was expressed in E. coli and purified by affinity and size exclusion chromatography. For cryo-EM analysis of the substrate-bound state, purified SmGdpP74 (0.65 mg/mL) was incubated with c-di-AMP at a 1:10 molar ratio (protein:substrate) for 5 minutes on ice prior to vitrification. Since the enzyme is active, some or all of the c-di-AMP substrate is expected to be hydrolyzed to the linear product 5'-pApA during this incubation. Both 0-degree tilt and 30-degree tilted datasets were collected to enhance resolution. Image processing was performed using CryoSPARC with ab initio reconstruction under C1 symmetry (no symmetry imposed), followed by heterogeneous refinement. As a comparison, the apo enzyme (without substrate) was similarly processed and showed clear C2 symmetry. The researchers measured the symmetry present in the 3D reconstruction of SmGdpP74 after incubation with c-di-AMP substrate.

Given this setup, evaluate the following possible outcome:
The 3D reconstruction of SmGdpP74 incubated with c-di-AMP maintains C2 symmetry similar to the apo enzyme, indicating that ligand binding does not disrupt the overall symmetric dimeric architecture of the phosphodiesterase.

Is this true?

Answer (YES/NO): NO